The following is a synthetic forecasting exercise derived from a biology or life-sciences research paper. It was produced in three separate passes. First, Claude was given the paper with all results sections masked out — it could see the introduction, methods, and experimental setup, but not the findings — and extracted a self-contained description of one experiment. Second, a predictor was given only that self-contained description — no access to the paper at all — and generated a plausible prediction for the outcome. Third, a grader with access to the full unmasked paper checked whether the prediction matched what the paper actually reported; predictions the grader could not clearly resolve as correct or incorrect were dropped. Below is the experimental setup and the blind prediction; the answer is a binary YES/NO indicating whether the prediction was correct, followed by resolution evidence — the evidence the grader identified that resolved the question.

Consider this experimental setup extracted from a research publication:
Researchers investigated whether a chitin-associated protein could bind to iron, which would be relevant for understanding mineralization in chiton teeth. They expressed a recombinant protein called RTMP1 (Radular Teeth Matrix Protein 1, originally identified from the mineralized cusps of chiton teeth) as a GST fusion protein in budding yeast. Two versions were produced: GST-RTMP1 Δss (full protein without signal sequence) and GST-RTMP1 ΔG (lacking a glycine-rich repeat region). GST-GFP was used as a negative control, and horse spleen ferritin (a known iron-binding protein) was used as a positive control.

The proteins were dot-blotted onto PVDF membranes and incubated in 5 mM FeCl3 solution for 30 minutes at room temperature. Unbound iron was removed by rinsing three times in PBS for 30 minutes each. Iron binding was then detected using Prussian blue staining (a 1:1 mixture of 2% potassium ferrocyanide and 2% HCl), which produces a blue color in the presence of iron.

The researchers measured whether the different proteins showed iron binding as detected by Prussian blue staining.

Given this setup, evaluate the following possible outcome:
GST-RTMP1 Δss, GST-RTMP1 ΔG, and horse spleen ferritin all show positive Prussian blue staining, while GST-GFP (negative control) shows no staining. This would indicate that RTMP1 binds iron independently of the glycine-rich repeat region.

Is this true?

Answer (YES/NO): NO